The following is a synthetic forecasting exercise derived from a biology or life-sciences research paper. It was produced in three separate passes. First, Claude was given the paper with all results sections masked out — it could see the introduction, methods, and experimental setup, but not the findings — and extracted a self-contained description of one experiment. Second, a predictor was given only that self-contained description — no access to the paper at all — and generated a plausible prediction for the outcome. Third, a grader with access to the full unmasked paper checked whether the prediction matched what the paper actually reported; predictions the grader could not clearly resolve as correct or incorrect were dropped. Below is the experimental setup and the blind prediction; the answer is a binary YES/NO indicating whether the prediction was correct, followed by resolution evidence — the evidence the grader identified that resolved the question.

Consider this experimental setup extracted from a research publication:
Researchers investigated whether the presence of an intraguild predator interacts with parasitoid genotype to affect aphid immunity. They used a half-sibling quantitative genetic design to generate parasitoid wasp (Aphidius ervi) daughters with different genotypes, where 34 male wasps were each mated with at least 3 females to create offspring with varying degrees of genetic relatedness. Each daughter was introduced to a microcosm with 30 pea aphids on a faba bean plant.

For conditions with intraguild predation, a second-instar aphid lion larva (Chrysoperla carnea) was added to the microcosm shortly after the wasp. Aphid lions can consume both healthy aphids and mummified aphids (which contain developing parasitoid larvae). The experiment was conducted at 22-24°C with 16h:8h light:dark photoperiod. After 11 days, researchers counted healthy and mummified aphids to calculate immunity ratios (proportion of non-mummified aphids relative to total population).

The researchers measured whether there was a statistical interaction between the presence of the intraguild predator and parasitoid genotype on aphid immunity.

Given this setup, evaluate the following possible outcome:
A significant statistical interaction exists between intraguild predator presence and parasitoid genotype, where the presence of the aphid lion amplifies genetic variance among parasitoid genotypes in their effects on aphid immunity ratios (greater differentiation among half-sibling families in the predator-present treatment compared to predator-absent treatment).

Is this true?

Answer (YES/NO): NO